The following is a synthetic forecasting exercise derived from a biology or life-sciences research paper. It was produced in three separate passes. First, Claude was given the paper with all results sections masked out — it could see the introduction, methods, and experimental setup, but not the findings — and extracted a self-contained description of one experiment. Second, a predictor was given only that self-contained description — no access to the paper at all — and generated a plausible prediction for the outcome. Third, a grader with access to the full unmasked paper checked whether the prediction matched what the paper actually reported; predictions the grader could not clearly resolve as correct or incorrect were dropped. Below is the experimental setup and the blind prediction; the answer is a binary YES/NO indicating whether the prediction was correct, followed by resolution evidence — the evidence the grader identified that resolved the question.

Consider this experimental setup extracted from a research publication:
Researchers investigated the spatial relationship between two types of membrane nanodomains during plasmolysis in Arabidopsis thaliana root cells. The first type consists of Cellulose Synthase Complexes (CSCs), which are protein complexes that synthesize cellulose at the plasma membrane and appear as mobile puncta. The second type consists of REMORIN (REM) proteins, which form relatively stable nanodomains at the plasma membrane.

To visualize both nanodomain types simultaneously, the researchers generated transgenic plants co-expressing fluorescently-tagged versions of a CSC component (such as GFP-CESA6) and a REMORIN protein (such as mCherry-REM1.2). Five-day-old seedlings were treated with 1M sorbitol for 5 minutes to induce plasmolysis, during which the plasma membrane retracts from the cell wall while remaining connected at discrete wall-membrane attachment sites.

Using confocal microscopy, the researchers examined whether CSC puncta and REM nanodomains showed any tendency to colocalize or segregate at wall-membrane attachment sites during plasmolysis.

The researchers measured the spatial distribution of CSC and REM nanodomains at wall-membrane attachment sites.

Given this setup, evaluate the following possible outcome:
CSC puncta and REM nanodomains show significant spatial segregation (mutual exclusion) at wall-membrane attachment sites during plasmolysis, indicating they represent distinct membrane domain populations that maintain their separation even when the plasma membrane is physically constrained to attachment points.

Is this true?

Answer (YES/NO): NO